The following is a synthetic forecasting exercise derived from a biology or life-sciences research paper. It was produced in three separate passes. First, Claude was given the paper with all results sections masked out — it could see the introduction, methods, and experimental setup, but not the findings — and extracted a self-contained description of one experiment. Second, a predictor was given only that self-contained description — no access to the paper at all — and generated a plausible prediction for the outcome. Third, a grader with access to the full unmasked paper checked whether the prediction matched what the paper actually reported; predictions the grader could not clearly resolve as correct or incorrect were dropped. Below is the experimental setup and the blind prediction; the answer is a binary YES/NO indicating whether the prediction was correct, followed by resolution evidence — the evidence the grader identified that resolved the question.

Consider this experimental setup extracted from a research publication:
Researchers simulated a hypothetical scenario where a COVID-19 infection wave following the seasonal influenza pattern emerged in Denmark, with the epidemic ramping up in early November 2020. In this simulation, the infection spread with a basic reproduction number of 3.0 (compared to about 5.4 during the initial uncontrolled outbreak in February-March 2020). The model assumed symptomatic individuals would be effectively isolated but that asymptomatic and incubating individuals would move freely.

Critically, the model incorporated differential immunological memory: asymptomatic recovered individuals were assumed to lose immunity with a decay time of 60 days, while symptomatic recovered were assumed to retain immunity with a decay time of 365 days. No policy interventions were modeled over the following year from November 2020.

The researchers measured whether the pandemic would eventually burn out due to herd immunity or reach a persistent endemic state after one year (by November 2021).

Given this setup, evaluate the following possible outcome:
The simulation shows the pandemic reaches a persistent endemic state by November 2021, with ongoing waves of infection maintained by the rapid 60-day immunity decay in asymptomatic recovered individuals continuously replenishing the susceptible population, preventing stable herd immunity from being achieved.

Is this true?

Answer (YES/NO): YES